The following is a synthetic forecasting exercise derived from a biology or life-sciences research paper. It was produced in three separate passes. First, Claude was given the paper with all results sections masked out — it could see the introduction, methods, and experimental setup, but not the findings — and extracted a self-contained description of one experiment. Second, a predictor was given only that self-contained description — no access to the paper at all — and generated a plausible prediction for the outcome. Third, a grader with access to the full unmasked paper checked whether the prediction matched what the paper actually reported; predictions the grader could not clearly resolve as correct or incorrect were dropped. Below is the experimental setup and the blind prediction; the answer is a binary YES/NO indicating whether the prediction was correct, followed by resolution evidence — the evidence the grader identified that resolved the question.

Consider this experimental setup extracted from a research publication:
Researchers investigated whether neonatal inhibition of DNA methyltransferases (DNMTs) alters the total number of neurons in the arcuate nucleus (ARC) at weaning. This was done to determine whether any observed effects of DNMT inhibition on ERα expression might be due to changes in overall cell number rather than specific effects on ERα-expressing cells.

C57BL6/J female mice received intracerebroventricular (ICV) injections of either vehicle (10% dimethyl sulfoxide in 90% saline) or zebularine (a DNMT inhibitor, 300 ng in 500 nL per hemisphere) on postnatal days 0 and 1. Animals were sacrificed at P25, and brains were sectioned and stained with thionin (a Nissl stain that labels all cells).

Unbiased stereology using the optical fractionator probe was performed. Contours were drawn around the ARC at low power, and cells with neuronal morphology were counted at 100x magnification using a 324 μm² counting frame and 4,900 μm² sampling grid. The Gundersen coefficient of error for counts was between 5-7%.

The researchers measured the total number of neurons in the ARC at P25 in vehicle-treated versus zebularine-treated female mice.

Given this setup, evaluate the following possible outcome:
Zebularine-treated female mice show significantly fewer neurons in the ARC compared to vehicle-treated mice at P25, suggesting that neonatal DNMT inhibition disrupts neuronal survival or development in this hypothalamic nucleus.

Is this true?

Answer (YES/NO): NO